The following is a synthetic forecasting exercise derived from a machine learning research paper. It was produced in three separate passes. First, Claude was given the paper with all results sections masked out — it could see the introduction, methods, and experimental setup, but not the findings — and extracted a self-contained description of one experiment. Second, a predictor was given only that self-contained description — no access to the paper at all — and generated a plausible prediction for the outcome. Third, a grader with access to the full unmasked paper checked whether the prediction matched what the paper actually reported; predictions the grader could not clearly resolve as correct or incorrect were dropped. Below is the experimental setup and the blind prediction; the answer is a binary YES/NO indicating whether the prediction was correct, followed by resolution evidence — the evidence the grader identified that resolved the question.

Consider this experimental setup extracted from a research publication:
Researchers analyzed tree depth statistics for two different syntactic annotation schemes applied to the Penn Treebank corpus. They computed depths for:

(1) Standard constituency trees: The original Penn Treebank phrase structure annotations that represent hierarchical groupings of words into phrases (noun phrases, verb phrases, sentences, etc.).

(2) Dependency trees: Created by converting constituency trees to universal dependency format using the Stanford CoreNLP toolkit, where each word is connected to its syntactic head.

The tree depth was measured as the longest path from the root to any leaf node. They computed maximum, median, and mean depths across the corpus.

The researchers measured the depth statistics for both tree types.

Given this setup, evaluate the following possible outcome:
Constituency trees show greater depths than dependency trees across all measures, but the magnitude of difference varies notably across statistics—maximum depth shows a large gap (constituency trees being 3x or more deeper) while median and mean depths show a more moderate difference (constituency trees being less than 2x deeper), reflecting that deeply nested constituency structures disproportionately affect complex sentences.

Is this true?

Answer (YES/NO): NO